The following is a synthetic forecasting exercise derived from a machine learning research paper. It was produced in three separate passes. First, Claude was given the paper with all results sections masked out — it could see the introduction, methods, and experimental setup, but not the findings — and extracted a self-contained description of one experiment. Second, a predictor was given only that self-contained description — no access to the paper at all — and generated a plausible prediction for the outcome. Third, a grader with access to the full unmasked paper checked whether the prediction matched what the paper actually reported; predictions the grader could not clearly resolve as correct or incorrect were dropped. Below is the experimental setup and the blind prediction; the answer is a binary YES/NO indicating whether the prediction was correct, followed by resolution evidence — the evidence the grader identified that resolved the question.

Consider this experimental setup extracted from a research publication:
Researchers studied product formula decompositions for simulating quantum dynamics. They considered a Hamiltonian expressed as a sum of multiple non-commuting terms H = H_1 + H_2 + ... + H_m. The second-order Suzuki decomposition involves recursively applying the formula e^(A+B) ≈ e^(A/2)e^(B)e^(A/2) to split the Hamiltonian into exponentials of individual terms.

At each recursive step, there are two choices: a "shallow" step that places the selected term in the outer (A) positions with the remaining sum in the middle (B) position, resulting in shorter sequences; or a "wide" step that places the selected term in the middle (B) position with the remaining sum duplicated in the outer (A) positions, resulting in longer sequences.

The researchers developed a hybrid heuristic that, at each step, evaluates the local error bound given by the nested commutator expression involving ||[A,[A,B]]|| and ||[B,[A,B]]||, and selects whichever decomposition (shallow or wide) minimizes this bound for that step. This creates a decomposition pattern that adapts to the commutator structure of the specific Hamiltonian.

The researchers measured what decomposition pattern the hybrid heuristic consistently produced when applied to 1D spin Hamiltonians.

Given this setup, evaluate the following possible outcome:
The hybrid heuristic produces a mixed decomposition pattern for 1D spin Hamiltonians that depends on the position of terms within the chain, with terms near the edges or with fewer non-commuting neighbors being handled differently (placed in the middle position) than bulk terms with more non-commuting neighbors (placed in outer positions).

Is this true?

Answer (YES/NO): NO